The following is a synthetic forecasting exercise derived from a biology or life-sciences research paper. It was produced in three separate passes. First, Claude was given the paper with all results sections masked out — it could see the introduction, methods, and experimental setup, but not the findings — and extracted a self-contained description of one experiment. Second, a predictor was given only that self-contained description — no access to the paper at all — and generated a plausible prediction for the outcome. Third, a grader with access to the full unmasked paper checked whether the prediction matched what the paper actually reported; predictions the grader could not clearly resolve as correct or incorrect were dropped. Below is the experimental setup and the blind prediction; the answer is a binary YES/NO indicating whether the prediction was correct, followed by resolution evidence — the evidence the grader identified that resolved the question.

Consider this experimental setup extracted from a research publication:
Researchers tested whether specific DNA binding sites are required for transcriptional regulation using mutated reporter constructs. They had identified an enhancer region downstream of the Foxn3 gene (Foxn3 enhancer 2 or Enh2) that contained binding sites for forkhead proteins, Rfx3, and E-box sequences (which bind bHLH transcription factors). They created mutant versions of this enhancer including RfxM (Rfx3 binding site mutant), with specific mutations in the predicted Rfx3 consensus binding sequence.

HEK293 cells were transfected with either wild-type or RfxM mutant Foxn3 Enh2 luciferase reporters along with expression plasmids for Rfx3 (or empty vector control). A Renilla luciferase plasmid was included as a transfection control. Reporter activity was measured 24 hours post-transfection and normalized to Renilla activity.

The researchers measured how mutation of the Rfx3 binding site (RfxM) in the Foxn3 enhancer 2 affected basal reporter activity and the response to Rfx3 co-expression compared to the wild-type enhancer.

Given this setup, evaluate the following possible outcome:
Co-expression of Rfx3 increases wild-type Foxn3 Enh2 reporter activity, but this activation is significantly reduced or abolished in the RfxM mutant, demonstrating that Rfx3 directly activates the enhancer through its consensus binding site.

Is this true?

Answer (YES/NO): YES